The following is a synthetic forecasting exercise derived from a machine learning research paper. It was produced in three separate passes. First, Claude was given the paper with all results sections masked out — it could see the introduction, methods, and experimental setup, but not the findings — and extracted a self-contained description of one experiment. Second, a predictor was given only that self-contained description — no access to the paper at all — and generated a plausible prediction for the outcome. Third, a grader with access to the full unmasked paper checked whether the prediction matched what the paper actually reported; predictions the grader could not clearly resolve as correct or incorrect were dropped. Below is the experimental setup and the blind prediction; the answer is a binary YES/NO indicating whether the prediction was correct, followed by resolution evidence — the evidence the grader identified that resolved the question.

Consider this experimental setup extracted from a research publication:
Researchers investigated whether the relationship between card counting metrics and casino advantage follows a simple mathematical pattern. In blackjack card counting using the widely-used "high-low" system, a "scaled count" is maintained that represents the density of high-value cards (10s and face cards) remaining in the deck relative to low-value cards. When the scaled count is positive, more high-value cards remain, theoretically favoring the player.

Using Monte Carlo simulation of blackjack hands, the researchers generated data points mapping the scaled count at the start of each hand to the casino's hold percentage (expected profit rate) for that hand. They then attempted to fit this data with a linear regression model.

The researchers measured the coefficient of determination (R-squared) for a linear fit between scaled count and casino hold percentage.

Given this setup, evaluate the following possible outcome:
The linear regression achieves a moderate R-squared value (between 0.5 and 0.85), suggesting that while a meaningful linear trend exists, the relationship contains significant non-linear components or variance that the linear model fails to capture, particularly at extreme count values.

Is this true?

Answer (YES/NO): NO